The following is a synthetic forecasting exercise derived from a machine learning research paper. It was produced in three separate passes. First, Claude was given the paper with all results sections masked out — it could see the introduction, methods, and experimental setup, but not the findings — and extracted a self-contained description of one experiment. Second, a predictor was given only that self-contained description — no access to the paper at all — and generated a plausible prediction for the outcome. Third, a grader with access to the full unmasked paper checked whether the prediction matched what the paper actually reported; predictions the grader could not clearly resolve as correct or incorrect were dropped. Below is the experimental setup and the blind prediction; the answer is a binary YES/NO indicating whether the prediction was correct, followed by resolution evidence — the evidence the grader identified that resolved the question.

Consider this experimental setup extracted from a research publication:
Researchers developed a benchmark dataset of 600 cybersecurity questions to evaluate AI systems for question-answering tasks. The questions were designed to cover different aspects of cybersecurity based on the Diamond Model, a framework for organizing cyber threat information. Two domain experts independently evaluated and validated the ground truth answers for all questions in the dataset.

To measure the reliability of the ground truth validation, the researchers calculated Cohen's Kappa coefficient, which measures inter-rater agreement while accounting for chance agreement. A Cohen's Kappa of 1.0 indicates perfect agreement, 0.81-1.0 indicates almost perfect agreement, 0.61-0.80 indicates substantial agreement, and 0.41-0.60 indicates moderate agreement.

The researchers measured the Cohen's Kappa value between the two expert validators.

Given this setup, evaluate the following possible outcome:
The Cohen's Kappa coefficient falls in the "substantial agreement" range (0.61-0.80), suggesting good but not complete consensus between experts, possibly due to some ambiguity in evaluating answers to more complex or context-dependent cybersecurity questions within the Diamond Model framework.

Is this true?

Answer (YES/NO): NO